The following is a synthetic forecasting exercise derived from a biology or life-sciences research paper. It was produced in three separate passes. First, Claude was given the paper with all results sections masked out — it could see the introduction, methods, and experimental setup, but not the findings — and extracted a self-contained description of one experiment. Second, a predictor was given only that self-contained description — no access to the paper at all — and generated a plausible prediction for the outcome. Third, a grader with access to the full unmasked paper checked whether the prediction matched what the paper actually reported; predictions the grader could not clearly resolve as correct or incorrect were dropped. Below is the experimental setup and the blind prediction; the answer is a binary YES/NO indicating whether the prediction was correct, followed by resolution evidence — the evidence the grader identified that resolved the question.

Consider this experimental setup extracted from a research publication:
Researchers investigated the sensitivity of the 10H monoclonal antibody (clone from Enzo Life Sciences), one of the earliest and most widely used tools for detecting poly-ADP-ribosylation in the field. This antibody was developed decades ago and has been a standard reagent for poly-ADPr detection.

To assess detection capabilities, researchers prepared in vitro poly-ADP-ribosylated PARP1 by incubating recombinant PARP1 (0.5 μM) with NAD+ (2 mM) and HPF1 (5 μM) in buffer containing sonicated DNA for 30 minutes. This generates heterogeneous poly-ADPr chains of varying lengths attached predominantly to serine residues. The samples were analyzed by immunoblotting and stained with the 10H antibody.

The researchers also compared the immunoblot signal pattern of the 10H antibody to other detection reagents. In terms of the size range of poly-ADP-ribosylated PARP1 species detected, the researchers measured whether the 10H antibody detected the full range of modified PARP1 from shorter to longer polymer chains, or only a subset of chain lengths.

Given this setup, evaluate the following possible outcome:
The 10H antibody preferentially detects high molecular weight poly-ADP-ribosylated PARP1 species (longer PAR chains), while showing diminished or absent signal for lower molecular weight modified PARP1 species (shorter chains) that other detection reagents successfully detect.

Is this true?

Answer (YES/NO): YES